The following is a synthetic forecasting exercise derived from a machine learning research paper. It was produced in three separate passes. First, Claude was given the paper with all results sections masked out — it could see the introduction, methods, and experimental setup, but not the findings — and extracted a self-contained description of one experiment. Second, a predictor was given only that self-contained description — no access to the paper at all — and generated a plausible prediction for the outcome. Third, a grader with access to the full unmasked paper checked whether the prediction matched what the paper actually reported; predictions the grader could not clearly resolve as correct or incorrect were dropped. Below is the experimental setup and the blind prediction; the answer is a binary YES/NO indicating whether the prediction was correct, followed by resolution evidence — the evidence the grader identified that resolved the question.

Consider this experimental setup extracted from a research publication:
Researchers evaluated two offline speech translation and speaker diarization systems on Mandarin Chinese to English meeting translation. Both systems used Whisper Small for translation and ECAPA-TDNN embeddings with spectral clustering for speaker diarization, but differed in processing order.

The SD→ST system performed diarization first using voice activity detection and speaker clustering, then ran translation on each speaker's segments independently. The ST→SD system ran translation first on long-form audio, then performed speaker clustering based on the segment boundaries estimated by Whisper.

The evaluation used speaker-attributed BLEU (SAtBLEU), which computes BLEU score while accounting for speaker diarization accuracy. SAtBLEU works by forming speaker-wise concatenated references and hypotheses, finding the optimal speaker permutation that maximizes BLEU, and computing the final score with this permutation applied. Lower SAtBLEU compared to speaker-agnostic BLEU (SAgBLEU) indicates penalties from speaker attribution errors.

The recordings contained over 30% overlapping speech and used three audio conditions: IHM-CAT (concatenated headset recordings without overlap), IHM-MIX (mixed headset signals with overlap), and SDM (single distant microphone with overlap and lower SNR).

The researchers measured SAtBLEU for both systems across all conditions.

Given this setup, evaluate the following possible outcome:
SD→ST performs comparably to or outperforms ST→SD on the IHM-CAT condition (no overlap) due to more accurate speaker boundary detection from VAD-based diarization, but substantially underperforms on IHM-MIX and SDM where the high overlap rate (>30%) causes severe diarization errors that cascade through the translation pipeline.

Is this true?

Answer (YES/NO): NO